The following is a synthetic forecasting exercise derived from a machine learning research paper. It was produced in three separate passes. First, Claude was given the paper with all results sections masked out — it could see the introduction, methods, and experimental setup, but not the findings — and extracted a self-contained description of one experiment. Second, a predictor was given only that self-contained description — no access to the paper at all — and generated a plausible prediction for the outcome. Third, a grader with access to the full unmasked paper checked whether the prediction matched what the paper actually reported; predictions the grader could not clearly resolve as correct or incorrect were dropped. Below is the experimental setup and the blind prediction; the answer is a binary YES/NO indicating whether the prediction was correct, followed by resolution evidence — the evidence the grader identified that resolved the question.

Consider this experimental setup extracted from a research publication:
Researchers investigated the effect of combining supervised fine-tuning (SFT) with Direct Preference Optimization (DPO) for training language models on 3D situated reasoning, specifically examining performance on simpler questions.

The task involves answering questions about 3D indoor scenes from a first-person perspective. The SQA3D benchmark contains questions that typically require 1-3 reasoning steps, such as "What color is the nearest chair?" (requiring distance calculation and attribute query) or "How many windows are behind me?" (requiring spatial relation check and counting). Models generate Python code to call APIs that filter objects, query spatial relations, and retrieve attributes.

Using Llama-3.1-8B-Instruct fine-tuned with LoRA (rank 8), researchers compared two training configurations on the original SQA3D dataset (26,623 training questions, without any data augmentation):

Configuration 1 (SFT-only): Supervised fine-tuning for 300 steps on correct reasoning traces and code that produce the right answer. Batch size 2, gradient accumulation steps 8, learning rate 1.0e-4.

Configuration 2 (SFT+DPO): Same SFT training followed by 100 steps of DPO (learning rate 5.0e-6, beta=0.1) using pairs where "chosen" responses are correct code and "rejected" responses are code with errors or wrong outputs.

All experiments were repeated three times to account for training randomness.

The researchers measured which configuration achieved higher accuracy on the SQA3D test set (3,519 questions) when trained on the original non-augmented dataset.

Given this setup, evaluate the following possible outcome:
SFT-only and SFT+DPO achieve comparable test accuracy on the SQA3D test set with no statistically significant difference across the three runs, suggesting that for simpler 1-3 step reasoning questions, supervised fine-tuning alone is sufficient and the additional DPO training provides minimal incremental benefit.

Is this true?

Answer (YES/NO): NO